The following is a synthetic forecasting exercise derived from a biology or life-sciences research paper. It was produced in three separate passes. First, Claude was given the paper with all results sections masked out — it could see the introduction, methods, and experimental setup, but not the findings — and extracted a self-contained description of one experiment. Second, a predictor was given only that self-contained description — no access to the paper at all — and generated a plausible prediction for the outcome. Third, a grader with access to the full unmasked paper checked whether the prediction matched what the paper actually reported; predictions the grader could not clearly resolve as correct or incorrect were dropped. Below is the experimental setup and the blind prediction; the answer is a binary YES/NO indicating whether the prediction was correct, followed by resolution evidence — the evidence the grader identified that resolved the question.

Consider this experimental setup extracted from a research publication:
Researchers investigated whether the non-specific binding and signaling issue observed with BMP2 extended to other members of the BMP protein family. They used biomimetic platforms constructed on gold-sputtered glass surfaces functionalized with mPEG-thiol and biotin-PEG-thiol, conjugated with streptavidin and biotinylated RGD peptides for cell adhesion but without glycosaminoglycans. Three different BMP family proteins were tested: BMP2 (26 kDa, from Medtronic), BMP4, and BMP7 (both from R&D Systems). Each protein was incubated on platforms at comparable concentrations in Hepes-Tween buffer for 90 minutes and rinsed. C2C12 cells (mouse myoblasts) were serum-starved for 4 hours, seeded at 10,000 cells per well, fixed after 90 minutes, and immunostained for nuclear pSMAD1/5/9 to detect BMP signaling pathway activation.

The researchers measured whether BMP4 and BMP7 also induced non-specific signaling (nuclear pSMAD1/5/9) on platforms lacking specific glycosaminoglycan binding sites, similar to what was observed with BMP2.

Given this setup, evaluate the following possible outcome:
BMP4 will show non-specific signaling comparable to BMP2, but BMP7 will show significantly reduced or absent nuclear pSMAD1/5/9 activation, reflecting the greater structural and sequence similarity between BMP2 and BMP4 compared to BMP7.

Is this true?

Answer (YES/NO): NO